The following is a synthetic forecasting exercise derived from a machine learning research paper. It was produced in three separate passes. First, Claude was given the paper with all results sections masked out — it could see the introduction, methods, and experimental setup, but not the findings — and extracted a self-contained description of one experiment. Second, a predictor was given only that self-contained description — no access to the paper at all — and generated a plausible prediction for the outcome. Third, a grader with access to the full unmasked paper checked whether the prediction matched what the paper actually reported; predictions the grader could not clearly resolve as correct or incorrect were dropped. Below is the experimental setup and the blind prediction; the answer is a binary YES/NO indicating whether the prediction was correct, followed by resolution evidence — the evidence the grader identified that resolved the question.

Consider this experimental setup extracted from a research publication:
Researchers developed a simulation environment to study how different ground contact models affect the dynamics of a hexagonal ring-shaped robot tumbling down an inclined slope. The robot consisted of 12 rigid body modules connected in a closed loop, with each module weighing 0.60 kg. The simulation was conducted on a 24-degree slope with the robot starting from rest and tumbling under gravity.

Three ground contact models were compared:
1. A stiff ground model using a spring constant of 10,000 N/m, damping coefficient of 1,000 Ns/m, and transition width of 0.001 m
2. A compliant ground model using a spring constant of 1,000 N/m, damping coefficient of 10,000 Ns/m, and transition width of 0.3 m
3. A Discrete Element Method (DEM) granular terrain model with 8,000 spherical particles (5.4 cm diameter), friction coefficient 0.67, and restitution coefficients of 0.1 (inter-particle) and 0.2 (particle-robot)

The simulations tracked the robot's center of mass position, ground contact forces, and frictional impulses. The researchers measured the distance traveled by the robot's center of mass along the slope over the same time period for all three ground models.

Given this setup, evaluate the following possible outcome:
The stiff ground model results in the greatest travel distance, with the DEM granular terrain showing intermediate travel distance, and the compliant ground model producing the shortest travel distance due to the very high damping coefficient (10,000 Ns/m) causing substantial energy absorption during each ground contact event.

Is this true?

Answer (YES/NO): NO